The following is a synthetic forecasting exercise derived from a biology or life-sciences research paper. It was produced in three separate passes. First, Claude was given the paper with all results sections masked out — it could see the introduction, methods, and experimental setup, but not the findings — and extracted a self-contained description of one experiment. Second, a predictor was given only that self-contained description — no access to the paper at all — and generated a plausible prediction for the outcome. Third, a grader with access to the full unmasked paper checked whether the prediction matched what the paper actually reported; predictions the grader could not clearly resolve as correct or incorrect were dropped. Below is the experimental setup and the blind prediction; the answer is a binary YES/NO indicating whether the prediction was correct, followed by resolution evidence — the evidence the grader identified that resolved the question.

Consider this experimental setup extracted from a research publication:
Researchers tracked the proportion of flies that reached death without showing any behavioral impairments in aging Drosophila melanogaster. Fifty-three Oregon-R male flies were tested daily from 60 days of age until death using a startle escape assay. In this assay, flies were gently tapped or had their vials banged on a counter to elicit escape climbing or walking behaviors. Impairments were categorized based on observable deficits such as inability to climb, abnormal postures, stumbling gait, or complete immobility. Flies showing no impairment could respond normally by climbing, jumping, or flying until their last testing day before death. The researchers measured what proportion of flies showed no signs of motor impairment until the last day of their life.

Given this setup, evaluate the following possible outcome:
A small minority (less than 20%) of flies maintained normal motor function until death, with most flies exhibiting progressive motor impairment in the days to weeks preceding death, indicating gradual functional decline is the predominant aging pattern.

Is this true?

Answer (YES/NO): NO